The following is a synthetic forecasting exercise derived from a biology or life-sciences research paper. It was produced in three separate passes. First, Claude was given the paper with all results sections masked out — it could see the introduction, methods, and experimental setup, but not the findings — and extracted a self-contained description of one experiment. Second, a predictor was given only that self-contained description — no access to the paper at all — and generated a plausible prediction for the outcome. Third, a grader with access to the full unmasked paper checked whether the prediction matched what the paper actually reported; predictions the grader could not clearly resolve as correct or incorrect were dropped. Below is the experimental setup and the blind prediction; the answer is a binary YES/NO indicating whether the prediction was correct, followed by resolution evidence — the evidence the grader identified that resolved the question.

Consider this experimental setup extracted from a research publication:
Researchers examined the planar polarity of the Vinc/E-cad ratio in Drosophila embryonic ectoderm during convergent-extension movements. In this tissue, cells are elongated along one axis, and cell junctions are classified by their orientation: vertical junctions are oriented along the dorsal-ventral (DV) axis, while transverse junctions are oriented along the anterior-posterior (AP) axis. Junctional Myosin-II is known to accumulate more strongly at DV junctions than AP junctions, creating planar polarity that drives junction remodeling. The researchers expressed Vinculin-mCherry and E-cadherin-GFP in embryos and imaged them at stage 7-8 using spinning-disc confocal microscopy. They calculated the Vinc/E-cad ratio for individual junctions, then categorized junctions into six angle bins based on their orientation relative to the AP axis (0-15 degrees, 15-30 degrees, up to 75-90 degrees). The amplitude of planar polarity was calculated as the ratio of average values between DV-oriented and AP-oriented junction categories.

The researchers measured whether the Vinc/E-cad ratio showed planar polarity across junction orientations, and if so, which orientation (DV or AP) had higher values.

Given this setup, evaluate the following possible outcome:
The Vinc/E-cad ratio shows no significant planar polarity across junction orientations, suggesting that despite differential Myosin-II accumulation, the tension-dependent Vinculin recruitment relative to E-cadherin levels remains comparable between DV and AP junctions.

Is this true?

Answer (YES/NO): NO